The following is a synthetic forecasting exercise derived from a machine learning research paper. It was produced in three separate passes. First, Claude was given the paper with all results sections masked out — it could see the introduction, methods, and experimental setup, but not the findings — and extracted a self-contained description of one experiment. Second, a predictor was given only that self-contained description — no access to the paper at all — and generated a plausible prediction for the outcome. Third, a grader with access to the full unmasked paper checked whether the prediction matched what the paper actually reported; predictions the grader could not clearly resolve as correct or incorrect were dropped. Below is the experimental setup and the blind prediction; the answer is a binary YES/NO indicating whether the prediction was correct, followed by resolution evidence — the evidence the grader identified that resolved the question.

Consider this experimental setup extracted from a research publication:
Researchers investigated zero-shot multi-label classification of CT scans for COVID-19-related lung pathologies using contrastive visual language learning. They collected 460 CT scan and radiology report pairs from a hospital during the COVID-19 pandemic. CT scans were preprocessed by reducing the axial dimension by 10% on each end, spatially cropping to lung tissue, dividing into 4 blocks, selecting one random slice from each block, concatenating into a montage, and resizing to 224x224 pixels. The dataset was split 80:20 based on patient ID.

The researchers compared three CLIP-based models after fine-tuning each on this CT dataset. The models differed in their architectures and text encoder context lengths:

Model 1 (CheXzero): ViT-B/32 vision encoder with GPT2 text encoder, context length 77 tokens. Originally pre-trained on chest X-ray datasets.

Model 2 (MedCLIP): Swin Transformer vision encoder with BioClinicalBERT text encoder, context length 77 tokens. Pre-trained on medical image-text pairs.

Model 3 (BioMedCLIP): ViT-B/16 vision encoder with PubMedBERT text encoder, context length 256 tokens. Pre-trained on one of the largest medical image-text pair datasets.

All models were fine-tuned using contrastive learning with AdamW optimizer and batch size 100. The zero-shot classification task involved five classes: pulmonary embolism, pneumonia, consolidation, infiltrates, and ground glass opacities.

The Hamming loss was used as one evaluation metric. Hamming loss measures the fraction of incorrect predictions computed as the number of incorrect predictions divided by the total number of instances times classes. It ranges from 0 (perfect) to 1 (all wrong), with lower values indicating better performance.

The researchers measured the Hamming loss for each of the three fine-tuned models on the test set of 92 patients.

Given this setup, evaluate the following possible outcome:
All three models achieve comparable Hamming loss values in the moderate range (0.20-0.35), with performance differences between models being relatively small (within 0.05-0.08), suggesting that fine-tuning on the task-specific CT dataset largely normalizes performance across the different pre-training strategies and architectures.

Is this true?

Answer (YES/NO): NO